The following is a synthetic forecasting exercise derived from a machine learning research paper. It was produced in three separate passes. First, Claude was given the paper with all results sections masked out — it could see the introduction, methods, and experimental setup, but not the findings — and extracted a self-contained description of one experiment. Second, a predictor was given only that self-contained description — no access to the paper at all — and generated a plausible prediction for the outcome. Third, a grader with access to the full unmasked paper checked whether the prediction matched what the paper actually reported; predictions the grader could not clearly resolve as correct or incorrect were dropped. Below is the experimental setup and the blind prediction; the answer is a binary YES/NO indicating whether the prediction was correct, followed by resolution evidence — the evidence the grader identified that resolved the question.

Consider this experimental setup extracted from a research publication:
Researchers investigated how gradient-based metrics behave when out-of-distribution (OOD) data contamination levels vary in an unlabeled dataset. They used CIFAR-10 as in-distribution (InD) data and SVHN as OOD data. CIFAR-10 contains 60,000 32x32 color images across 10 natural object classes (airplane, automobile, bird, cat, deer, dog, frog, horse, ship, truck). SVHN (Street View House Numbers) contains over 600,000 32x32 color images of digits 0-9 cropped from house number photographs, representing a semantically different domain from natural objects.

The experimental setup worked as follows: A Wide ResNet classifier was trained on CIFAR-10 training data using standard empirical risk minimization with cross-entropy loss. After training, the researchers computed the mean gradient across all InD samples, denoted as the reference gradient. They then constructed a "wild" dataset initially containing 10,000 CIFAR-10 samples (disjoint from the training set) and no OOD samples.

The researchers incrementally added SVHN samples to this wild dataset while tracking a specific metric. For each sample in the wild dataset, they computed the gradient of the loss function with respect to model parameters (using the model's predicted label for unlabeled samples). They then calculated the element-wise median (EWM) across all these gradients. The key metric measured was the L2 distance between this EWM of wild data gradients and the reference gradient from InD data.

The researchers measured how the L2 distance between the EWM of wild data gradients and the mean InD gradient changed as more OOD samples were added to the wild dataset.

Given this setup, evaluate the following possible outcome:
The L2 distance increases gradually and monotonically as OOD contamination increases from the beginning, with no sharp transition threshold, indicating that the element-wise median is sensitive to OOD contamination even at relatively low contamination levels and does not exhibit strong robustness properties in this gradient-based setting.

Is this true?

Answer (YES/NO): NO